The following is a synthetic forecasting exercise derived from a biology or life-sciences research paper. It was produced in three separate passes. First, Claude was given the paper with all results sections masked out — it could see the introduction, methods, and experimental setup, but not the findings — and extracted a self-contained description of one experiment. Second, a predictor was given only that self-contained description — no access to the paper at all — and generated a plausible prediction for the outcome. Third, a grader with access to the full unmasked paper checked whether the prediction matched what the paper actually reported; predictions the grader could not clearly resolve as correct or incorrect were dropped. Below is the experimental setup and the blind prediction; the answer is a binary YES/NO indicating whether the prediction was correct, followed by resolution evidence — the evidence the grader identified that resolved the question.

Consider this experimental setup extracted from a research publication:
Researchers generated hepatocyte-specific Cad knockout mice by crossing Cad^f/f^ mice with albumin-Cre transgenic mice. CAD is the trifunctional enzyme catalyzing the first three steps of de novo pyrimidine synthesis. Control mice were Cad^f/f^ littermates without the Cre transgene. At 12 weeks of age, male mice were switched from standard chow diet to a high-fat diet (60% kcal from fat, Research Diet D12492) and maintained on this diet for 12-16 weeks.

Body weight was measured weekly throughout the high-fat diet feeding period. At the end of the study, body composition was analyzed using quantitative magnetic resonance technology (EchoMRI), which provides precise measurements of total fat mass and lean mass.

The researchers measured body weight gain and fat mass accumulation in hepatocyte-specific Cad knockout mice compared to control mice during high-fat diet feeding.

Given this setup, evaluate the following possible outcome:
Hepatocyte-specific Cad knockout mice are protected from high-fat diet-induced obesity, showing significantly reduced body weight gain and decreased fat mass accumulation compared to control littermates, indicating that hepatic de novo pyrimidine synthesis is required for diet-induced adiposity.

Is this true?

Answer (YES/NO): NO